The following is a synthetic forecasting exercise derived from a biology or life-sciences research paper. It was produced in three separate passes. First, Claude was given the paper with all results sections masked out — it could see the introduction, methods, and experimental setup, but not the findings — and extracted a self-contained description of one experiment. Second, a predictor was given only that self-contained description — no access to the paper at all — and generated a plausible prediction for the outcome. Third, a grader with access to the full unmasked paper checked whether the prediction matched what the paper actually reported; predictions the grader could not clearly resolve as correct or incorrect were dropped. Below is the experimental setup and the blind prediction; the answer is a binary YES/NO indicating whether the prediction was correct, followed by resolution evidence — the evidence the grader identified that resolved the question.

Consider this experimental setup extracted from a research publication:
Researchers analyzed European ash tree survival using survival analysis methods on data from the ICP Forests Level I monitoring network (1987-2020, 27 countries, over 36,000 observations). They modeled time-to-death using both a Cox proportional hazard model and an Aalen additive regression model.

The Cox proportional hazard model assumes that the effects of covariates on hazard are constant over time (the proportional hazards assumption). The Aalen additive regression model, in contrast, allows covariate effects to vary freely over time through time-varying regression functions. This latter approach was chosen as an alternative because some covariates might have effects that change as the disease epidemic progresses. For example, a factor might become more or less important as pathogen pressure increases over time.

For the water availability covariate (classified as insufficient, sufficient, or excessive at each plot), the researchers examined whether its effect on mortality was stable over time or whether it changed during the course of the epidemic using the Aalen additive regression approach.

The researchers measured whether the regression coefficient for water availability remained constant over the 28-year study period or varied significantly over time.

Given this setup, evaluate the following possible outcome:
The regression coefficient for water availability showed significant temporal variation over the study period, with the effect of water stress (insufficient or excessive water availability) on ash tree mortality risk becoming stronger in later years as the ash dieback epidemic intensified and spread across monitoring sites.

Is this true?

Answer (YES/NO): NO